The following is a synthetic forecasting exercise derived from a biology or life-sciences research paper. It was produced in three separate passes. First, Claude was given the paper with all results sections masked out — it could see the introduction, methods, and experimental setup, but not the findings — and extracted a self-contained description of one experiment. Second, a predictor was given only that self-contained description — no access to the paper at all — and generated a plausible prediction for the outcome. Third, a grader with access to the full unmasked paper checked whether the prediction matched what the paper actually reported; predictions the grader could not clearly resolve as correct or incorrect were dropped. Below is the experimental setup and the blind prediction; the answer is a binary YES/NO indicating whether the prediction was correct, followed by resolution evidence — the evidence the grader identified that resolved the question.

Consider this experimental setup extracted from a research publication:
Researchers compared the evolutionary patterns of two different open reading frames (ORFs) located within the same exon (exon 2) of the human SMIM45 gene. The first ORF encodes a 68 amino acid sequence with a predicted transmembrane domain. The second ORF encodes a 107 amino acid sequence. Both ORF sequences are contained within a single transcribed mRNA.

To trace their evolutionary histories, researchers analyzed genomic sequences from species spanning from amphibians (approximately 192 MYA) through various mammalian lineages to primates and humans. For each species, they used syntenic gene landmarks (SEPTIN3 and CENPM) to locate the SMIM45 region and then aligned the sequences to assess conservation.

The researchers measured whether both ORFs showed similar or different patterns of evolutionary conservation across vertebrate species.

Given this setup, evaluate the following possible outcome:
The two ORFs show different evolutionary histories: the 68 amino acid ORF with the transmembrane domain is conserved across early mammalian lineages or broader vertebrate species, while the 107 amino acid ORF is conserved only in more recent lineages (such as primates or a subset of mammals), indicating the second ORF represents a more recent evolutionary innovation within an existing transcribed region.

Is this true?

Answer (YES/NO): YES